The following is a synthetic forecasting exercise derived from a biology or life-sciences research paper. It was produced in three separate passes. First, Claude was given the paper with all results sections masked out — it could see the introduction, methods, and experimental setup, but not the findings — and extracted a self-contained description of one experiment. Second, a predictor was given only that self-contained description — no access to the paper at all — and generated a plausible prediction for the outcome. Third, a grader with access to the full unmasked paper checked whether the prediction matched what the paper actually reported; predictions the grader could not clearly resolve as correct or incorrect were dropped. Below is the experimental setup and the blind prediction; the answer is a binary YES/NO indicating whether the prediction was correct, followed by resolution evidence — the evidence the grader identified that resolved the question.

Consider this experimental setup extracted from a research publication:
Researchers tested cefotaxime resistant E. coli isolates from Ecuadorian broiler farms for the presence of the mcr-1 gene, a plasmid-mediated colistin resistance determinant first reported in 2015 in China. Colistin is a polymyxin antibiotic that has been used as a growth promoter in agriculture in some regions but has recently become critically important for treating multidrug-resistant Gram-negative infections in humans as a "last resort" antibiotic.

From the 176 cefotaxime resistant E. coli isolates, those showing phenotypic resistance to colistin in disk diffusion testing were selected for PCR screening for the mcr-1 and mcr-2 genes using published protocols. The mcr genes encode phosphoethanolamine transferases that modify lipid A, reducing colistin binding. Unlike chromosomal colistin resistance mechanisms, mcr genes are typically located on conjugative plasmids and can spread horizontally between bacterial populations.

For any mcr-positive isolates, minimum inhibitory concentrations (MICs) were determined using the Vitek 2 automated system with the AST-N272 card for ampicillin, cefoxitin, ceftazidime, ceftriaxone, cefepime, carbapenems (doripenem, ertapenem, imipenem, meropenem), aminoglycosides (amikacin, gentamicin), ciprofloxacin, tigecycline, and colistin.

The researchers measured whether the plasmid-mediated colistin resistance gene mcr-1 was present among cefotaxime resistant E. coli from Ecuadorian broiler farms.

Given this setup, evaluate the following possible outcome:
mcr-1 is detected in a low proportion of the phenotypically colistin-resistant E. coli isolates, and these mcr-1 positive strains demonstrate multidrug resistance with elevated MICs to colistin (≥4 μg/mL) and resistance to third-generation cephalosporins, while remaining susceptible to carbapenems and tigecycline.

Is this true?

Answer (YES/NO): NO